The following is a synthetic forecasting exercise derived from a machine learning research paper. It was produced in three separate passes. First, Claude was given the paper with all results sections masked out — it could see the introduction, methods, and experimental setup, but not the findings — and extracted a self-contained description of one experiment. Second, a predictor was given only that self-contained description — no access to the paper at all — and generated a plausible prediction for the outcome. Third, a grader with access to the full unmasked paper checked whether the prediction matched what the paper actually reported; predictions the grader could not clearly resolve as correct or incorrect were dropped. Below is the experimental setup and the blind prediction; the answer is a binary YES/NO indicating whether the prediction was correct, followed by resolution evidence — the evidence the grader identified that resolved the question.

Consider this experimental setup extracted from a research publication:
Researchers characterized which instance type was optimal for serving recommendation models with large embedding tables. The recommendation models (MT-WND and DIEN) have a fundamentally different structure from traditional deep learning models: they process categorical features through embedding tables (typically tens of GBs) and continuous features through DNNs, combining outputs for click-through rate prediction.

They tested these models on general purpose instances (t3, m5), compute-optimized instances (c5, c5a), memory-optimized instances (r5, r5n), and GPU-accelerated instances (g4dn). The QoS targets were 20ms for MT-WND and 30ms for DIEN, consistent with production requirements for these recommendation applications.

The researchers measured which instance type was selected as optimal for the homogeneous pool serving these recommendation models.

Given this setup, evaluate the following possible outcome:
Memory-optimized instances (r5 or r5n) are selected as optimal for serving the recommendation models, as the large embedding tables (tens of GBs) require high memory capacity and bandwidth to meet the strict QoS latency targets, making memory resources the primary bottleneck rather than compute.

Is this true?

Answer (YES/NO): NO